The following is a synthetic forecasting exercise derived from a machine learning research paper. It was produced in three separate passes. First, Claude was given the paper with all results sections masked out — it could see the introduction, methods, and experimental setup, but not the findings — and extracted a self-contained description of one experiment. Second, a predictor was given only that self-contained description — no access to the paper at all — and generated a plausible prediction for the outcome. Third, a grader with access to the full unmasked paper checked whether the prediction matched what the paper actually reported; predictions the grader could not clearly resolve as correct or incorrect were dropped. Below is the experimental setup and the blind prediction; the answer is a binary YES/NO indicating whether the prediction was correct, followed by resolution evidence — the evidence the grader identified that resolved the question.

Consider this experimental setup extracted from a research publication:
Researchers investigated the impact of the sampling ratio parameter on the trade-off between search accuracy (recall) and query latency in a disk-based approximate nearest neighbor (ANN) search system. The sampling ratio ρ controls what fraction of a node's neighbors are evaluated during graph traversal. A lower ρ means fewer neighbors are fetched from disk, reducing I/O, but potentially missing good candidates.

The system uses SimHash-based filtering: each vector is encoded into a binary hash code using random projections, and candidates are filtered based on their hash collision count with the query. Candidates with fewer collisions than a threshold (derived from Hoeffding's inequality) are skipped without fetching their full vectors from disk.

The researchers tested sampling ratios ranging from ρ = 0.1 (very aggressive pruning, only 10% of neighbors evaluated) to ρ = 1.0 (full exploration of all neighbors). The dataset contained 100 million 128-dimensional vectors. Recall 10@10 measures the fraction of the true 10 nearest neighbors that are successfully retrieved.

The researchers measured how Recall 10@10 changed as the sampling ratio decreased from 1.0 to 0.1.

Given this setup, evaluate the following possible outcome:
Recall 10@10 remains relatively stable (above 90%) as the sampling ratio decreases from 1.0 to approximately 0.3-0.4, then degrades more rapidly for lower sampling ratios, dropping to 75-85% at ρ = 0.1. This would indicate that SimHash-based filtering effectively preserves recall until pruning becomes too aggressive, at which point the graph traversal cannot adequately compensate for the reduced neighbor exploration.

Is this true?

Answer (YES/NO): NO